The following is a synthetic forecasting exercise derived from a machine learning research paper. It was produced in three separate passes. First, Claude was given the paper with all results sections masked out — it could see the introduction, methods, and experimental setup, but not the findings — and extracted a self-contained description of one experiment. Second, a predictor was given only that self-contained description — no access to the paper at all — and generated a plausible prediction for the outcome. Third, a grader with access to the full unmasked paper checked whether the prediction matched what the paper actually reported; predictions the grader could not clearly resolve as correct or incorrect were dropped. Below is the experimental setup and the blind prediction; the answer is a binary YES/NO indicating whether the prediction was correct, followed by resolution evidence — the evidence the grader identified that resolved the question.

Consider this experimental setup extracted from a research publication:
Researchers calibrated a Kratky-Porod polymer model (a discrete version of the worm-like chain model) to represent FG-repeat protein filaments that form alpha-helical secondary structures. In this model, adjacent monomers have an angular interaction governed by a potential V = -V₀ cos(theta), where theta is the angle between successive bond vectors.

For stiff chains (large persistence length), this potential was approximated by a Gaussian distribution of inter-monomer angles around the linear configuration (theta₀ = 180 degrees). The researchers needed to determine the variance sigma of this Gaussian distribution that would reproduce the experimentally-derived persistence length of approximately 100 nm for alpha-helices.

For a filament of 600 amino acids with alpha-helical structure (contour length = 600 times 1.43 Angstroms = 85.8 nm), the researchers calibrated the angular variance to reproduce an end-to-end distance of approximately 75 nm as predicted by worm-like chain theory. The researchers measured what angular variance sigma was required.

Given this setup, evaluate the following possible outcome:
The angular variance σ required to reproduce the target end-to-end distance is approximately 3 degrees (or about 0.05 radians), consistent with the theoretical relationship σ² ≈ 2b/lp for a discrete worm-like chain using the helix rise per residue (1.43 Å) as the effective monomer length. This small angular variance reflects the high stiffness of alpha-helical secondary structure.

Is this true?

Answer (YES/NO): YES